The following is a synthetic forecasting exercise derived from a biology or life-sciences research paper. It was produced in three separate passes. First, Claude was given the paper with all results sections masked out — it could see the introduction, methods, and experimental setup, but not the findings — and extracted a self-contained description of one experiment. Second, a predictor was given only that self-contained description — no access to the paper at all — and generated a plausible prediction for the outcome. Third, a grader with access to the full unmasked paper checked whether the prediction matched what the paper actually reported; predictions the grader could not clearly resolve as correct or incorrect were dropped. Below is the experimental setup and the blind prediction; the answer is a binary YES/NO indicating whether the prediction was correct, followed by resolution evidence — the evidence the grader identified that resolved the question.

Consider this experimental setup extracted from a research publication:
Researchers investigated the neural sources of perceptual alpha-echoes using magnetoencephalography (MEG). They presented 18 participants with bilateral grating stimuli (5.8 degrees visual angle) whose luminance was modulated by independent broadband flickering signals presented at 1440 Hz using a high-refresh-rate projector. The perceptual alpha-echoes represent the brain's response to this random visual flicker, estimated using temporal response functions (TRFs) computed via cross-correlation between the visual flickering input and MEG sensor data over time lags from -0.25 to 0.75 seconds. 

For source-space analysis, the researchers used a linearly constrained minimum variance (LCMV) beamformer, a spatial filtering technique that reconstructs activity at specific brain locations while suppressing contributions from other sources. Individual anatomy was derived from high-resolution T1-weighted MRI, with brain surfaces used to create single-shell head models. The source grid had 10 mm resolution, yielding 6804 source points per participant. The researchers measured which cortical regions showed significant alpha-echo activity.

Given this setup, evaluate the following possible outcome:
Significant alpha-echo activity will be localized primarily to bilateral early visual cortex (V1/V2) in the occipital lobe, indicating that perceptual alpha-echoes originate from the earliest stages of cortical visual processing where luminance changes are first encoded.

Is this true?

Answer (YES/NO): NO